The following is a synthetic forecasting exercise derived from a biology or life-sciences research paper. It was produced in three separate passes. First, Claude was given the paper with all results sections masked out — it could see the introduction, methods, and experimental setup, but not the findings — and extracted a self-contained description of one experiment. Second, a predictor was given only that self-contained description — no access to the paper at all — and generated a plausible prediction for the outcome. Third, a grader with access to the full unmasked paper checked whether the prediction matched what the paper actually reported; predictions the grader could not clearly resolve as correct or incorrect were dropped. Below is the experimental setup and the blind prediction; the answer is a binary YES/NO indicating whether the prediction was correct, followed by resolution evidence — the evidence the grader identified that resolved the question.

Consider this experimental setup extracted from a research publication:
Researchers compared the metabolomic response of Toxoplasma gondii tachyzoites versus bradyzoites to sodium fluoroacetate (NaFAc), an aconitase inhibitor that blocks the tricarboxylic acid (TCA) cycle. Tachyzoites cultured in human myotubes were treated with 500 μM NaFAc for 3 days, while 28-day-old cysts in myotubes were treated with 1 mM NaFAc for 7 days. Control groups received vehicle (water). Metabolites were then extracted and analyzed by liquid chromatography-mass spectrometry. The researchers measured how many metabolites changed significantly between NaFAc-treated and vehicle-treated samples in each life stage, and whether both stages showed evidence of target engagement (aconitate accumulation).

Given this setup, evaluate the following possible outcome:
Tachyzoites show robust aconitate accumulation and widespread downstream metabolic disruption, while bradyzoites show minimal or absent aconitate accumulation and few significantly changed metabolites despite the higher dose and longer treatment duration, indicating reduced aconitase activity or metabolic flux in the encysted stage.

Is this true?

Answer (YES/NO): NO